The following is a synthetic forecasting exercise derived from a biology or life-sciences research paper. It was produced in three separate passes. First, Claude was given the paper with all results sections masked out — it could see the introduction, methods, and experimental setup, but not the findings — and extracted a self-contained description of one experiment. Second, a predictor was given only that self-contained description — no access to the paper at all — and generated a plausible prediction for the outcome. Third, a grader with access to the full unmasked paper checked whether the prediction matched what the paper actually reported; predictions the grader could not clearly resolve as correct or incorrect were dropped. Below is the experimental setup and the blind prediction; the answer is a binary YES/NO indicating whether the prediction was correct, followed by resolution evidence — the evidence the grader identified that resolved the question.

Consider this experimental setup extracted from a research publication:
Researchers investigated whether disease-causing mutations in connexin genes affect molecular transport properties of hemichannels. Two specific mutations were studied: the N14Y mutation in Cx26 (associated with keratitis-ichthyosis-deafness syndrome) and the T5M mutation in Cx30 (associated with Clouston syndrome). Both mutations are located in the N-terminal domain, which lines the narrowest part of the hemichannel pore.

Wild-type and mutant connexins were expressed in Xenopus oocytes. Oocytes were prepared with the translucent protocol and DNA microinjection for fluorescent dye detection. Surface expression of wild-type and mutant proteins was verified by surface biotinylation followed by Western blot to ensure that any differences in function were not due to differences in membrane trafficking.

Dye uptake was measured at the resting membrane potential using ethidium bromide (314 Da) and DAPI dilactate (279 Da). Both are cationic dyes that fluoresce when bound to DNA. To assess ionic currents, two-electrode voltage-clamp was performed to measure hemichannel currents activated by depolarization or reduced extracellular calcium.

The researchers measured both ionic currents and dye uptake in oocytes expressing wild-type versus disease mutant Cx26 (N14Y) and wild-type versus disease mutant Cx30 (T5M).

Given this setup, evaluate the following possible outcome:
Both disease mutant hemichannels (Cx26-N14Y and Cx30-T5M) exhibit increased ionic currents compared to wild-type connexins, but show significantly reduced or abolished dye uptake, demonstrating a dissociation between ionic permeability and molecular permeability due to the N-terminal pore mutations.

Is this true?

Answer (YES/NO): NO